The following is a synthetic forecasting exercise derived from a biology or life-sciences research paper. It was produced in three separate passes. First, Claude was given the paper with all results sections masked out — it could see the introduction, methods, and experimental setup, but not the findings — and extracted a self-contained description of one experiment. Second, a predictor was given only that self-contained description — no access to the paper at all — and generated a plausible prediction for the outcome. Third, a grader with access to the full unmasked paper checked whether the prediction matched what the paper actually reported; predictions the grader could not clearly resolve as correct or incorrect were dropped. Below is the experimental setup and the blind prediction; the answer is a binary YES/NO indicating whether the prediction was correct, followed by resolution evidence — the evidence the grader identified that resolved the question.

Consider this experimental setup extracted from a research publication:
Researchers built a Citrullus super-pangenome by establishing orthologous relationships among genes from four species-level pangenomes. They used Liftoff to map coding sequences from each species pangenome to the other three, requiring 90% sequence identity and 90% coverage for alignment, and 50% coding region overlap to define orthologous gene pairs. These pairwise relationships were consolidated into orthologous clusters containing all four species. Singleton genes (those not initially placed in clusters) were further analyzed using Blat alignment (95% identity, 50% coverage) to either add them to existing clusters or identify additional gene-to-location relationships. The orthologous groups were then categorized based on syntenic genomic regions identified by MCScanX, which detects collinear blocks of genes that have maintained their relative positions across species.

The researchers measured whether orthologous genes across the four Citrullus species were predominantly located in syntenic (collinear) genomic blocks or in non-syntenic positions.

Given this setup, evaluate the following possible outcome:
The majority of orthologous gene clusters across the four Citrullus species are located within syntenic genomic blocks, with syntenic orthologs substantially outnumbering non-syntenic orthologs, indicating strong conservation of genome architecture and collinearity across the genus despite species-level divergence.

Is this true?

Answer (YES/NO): YES